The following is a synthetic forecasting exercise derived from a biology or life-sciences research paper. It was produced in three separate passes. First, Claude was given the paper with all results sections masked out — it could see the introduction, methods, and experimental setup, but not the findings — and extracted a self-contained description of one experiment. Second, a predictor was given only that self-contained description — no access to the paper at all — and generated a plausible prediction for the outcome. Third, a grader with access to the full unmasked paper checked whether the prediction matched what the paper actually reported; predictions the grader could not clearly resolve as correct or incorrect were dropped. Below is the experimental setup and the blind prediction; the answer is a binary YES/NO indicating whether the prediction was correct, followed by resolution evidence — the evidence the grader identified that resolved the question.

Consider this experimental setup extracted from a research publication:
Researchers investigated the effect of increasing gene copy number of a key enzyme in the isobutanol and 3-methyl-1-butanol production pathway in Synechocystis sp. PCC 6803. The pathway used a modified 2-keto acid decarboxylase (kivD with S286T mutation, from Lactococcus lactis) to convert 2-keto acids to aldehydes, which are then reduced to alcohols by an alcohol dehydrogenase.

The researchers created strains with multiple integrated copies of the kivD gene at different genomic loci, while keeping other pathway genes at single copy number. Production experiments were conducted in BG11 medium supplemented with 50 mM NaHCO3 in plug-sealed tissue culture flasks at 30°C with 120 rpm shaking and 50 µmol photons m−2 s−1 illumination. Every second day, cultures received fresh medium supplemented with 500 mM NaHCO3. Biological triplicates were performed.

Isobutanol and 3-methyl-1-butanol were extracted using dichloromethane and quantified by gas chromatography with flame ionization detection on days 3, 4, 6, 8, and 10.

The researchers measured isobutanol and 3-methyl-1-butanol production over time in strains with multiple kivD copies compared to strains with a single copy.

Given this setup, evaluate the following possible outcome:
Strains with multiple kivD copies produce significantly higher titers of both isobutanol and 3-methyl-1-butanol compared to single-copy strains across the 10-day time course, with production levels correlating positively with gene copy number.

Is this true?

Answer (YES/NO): NO